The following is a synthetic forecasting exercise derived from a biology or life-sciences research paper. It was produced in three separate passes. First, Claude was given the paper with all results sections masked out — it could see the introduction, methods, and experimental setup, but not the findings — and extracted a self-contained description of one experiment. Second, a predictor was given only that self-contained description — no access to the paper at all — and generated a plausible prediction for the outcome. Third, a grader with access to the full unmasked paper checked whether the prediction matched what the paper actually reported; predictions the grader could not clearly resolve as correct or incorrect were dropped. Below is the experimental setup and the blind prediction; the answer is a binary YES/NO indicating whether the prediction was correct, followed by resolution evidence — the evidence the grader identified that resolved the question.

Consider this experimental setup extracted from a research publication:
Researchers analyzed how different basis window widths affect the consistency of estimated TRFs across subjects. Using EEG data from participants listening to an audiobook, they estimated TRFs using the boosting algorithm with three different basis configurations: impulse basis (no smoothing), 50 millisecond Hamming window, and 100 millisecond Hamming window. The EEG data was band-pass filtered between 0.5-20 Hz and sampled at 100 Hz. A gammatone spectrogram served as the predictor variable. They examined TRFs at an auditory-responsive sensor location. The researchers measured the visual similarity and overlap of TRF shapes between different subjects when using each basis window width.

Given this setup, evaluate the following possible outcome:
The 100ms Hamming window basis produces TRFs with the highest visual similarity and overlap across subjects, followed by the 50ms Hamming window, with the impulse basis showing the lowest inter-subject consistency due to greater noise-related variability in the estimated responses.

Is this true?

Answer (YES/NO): YES